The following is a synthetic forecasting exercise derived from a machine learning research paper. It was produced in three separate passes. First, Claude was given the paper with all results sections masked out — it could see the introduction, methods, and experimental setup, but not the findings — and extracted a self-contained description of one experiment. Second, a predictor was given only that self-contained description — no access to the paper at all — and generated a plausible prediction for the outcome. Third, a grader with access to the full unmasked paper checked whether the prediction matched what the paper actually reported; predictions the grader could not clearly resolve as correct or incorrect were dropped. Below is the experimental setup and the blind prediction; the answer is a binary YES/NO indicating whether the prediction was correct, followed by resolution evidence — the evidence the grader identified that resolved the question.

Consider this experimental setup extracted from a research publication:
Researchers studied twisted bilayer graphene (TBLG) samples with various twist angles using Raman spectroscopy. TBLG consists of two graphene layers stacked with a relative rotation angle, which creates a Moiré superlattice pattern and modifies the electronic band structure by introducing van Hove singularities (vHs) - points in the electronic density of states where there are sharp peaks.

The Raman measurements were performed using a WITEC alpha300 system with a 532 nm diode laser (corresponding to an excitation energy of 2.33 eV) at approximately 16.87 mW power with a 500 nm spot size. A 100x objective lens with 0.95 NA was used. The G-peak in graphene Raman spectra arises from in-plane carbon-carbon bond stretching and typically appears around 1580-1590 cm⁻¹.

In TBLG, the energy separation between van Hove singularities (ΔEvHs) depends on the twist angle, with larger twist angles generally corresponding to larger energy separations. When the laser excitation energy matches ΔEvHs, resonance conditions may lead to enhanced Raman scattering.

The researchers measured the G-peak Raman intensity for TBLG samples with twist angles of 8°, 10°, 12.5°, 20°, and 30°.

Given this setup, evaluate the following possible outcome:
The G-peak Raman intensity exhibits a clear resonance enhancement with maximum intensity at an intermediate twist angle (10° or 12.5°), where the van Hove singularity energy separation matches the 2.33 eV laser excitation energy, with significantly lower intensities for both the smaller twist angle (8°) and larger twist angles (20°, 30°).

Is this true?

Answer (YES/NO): YES